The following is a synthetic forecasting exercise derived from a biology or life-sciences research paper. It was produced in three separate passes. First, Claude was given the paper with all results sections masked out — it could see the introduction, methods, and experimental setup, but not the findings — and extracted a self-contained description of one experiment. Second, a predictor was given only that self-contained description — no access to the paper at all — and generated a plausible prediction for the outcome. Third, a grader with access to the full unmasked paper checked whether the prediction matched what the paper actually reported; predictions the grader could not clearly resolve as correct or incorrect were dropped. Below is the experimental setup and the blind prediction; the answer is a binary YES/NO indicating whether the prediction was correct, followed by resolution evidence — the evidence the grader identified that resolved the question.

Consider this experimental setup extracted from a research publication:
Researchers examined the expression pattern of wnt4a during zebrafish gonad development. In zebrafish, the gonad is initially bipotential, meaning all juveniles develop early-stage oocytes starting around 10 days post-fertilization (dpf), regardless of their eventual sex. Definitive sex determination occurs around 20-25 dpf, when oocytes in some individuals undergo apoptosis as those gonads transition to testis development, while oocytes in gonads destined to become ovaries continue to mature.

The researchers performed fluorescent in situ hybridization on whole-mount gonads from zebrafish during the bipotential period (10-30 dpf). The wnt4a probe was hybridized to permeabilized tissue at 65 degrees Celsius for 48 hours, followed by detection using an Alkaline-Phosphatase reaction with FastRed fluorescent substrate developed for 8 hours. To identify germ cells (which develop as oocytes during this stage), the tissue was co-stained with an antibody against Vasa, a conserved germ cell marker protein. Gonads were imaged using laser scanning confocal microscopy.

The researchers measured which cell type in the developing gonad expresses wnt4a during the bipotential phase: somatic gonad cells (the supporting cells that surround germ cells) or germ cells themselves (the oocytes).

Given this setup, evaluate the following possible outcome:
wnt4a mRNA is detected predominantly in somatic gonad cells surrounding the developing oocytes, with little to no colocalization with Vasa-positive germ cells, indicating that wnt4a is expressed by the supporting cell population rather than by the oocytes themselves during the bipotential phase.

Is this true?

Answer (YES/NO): NO